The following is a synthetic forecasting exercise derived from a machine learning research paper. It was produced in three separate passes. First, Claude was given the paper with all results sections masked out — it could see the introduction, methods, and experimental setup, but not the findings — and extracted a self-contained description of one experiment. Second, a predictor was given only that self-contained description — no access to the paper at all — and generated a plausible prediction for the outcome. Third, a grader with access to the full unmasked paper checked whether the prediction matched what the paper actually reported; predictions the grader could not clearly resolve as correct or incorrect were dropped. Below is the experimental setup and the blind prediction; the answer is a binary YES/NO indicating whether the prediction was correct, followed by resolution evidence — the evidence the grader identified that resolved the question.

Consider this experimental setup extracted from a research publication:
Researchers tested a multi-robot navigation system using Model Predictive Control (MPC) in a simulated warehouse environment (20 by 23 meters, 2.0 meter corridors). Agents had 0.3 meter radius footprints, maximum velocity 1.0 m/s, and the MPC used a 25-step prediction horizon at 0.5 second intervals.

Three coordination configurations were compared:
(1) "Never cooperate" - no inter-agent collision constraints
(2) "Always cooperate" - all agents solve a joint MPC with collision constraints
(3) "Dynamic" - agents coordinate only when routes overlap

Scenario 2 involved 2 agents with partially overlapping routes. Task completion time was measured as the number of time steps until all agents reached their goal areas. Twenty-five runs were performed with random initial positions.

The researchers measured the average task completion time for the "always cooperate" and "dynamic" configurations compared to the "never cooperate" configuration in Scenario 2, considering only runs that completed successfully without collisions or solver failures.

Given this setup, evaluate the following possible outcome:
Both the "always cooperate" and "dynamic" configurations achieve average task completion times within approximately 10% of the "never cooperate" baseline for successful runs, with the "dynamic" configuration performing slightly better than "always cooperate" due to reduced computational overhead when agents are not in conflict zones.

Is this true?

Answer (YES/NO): NO